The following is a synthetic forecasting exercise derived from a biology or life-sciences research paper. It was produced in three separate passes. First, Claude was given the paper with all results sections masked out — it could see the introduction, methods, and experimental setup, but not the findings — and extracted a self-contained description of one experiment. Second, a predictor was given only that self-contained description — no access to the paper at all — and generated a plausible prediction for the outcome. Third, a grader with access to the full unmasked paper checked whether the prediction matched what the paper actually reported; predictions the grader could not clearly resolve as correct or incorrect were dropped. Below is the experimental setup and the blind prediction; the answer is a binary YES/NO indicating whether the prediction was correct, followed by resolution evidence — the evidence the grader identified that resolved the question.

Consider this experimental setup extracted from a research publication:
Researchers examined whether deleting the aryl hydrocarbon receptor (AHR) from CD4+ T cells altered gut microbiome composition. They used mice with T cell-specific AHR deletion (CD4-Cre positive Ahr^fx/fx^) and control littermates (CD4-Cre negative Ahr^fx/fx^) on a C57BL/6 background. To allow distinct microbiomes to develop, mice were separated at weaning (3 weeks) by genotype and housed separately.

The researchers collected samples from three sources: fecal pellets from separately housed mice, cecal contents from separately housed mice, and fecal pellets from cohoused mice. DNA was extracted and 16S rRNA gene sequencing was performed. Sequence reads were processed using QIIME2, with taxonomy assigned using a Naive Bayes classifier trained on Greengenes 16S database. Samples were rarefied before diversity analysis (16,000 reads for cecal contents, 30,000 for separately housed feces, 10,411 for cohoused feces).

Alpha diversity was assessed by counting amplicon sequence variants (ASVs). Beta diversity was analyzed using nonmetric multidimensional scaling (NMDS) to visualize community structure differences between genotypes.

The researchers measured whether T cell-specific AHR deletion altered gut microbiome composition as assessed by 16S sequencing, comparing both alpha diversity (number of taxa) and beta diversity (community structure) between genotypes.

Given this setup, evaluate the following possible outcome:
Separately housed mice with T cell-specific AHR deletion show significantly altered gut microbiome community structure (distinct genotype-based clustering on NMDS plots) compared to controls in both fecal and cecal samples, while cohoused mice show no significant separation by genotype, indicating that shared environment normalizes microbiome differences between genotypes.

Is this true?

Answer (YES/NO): NO